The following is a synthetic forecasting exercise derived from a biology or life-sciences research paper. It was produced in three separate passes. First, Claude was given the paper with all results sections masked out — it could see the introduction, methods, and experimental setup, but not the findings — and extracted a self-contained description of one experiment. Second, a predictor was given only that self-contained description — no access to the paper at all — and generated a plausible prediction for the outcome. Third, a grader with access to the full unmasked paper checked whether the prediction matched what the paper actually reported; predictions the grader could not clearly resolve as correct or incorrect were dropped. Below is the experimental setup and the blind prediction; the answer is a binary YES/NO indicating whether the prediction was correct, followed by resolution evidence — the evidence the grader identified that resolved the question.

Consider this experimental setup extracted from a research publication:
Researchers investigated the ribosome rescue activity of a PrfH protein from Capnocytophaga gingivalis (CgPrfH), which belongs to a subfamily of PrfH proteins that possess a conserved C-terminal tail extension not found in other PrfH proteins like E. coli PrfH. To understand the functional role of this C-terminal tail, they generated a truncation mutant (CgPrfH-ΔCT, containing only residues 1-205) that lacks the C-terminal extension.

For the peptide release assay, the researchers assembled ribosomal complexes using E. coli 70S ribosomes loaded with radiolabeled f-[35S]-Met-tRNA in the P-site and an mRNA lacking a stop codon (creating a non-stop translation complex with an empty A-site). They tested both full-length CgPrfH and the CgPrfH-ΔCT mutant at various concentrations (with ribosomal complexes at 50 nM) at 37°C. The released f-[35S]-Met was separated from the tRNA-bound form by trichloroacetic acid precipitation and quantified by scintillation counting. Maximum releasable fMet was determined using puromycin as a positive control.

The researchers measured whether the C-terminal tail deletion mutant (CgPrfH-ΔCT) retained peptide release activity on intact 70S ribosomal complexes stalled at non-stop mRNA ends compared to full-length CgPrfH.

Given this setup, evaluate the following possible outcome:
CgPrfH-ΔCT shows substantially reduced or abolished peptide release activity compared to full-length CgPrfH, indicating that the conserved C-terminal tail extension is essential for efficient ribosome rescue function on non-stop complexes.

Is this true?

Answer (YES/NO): YES